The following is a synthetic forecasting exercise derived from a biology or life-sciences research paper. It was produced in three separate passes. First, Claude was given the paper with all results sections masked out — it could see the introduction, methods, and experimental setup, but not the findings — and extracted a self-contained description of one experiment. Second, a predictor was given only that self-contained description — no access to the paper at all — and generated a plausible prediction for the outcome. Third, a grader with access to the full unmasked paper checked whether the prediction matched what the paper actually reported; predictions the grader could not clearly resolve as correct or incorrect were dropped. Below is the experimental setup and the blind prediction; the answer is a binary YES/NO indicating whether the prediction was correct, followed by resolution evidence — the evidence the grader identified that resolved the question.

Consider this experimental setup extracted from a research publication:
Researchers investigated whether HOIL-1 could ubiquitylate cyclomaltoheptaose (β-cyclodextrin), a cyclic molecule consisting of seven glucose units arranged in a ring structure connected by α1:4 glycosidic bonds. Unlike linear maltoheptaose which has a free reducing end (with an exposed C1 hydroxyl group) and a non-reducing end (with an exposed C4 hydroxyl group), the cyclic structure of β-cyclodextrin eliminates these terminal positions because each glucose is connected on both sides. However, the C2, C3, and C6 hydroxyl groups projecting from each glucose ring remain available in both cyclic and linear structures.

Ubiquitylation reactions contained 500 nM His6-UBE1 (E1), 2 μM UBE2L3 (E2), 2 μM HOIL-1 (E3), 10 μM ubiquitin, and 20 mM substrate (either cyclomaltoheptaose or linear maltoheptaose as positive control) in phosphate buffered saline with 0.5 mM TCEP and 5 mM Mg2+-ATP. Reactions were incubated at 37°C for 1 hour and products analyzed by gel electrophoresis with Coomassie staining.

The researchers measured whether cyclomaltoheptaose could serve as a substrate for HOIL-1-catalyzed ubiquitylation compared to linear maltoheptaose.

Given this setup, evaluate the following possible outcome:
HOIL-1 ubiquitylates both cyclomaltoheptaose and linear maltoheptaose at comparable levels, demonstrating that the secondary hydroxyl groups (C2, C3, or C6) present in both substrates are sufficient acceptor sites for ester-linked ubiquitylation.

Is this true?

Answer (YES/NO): NO